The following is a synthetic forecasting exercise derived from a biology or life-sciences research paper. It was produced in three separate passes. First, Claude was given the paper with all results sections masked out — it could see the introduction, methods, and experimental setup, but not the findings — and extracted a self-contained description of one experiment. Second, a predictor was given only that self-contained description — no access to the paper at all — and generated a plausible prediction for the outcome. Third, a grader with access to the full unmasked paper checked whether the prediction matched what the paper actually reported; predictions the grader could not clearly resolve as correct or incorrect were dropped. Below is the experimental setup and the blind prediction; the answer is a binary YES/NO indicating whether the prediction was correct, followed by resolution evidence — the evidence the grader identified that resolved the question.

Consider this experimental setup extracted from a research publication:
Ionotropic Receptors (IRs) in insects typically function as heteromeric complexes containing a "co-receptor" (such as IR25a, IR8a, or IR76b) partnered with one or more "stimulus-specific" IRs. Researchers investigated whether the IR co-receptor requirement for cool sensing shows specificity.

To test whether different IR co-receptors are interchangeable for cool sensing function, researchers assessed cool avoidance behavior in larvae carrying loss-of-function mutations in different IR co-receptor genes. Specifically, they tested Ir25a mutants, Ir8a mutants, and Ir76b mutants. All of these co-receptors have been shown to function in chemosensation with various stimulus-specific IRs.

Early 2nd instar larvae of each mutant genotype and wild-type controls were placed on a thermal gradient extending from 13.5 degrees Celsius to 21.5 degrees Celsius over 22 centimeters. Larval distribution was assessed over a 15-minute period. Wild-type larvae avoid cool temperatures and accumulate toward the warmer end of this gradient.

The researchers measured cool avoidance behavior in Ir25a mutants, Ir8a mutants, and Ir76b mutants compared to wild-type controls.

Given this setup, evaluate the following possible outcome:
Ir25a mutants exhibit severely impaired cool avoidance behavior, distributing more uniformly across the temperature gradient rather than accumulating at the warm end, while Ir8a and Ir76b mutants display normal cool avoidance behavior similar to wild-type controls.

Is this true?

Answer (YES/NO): YES